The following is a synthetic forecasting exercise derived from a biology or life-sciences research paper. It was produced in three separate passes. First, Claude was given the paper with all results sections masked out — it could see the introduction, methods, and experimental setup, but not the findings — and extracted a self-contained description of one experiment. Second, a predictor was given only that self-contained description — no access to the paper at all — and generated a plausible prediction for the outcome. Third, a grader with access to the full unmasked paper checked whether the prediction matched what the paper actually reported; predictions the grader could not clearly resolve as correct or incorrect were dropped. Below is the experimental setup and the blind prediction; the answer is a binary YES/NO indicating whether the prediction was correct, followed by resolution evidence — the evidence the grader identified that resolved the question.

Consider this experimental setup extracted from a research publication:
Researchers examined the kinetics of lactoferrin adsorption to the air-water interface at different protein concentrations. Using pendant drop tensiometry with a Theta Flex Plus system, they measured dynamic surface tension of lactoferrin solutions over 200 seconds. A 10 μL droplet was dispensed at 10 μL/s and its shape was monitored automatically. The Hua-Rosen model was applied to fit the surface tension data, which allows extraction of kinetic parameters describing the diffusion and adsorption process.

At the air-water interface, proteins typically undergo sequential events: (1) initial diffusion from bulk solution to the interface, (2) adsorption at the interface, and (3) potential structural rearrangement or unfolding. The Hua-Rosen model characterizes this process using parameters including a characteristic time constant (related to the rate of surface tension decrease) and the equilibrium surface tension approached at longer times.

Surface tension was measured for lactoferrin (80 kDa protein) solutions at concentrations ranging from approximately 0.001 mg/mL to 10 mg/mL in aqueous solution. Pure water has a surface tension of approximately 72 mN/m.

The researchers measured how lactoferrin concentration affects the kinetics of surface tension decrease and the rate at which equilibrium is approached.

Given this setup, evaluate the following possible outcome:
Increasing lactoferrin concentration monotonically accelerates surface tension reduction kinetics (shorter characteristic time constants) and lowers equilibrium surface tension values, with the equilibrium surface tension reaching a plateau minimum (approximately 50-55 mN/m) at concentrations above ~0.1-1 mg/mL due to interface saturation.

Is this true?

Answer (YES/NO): NO